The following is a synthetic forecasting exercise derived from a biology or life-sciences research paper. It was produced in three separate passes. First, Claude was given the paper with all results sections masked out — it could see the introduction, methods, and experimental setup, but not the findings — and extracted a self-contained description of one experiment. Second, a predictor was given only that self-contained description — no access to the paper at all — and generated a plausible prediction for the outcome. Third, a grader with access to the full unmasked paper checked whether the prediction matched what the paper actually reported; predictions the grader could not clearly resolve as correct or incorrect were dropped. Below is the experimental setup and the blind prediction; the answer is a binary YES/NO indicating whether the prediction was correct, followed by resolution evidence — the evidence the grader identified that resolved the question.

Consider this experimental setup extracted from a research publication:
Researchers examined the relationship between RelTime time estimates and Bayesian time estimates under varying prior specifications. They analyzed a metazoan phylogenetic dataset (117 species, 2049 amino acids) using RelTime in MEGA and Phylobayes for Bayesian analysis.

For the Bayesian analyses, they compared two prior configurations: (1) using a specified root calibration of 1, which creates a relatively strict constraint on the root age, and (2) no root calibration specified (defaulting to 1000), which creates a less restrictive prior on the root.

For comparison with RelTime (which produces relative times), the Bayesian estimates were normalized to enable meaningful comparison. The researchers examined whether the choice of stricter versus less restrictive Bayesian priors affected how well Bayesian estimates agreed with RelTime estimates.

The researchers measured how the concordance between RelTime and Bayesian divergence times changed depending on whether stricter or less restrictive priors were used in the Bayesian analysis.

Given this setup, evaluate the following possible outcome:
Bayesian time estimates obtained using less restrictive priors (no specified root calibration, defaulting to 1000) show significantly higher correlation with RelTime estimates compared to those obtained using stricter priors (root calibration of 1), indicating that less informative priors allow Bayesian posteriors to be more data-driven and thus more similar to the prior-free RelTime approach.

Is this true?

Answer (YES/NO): YES